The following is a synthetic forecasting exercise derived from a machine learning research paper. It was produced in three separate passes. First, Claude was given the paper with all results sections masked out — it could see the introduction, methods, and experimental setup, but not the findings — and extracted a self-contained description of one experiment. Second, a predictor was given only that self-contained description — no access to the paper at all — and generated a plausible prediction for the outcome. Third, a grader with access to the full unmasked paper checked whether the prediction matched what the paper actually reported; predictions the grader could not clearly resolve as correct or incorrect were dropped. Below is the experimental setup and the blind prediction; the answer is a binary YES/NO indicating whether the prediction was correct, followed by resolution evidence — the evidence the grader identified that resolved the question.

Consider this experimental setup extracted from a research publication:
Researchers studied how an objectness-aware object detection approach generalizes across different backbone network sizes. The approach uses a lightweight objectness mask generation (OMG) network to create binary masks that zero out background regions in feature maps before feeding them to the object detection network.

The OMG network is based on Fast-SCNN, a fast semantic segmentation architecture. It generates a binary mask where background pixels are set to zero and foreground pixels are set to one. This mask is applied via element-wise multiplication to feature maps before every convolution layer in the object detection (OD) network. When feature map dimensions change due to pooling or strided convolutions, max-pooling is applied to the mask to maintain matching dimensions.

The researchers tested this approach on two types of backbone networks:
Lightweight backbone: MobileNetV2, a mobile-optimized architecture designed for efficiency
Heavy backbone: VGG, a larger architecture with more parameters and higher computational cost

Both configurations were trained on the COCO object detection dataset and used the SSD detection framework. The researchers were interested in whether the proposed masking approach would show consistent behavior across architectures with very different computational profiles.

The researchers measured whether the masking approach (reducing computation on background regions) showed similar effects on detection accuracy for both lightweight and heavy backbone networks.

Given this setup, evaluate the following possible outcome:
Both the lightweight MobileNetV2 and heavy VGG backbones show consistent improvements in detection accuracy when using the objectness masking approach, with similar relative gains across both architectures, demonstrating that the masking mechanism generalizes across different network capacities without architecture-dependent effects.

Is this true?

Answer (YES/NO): NO